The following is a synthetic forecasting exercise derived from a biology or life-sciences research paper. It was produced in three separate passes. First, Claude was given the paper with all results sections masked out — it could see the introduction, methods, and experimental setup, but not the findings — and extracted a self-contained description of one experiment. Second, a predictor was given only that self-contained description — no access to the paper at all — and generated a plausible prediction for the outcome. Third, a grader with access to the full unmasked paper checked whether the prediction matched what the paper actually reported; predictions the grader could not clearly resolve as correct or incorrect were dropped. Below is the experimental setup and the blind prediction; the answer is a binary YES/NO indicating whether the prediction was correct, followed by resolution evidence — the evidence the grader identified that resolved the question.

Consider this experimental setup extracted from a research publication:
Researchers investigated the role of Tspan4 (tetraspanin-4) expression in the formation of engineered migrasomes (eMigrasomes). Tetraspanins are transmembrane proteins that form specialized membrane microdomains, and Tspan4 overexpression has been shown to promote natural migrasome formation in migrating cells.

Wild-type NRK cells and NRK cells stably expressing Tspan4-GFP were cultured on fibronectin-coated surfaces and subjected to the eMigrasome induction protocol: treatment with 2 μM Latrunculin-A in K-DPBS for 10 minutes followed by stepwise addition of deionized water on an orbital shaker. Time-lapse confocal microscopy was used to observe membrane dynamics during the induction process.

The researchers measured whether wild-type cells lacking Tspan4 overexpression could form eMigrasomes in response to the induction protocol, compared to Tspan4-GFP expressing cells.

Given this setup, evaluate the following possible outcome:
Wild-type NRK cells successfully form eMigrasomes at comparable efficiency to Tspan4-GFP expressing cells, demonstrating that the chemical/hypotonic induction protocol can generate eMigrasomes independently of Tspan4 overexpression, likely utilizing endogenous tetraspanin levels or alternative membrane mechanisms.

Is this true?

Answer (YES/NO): NO